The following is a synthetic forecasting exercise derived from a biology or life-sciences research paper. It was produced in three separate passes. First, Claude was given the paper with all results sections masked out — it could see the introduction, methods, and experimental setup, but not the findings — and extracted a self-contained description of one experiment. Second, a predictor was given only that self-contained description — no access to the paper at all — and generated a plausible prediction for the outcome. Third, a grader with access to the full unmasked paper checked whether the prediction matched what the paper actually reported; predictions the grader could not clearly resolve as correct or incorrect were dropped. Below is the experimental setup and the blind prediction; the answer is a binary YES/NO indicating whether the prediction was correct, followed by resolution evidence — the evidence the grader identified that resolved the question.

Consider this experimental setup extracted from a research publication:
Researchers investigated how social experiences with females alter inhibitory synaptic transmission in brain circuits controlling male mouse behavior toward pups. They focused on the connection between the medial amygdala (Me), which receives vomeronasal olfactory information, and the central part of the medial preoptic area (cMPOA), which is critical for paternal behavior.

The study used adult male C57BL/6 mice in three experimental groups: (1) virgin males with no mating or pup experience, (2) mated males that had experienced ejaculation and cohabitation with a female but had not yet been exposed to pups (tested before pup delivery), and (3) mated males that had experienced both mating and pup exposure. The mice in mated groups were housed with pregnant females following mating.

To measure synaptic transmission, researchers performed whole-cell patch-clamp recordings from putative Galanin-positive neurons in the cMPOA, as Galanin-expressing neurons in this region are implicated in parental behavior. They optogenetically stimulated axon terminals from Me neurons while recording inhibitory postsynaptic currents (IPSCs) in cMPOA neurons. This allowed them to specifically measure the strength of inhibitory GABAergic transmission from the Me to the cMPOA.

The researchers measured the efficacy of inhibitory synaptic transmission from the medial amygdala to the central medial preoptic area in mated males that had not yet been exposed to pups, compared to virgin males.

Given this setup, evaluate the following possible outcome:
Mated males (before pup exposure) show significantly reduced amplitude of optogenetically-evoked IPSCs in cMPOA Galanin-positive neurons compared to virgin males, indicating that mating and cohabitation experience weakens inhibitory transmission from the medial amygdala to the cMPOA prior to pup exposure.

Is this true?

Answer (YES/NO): NO